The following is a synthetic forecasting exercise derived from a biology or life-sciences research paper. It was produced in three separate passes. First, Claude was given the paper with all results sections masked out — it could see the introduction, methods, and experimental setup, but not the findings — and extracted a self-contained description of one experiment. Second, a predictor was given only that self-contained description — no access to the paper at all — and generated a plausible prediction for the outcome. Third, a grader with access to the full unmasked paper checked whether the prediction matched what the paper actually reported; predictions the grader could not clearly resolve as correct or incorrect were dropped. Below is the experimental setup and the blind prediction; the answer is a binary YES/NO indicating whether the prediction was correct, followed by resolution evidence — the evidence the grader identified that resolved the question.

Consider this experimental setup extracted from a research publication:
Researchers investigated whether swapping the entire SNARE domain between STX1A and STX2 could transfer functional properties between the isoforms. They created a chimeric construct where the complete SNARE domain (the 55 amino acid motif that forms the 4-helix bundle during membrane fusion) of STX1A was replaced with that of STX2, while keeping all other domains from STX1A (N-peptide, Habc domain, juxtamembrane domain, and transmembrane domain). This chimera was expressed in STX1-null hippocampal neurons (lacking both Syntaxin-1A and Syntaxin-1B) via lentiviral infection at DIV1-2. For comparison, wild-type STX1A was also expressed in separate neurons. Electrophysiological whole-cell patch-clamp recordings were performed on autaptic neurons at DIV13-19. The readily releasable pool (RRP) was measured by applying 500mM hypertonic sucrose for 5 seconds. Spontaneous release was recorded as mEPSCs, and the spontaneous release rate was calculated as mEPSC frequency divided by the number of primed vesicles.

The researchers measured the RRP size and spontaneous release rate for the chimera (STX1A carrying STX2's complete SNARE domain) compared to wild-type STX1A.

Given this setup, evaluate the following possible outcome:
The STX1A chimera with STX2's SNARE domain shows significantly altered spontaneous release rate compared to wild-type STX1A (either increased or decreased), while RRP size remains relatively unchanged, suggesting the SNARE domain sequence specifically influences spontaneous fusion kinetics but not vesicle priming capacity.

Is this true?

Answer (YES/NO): NO